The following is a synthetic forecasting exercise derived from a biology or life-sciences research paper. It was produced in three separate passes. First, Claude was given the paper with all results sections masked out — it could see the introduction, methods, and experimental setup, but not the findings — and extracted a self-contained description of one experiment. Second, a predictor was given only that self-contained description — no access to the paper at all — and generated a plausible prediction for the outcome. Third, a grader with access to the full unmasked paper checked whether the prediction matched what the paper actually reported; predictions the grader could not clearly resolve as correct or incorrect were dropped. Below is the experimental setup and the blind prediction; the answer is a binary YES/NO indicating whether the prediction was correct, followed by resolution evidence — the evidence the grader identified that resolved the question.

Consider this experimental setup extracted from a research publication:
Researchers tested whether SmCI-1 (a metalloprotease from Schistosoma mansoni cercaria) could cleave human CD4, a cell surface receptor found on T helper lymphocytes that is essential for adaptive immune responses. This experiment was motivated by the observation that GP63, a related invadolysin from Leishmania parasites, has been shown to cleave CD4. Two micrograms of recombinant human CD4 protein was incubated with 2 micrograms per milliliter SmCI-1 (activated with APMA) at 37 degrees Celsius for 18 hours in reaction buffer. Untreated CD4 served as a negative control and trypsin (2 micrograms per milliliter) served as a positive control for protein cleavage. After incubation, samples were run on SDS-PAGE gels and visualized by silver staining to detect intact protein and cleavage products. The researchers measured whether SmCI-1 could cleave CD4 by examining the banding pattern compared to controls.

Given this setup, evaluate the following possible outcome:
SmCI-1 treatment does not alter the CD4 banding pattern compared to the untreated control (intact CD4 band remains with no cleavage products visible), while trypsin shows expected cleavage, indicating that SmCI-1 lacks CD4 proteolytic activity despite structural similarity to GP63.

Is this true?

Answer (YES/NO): YES